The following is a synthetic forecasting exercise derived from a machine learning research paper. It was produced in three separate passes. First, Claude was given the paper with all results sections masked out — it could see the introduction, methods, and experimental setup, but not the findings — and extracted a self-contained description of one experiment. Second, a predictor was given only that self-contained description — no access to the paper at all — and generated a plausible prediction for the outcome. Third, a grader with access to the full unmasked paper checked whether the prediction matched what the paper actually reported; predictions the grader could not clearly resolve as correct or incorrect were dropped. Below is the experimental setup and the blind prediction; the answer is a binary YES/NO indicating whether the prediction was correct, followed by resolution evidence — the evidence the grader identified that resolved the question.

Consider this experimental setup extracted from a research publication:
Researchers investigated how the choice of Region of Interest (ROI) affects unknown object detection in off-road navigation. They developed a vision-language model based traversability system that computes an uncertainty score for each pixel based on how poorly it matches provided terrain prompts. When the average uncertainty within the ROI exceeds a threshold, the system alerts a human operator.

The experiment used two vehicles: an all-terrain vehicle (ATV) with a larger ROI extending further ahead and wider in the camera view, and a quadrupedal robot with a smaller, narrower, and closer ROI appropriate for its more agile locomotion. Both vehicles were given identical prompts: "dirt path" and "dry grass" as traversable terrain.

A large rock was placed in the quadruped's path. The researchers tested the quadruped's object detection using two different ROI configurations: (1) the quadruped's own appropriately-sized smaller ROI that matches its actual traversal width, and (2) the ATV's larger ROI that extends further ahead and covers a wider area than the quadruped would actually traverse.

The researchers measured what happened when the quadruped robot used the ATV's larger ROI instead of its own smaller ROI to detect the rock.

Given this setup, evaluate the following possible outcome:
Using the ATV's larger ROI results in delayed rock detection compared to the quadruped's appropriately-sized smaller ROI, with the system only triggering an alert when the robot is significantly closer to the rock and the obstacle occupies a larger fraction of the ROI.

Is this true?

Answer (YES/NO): NO